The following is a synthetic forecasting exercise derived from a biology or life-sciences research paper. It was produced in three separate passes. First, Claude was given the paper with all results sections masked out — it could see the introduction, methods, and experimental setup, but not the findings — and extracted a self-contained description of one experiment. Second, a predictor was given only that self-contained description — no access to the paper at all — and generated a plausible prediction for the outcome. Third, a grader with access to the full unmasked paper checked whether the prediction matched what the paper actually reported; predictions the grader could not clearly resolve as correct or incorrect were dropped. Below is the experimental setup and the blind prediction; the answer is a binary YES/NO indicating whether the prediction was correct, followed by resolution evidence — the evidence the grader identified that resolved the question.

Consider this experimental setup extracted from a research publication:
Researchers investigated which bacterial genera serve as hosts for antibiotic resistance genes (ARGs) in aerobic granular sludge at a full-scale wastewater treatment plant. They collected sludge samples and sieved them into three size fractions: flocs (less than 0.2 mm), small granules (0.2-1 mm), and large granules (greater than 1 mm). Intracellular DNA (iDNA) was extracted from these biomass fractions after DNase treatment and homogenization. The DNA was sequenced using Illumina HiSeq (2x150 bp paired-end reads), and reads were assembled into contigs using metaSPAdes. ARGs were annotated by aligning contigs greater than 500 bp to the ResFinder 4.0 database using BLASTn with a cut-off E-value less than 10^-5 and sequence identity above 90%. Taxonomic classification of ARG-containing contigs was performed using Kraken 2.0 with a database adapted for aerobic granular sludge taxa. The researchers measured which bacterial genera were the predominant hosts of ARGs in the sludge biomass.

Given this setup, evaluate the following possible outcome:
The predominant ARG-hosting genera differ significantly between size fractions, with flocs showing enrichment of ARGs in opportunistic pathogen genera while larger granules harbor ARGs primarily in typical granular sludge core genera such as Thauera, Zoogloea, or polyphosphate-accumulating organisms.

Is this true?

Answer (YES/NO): NO